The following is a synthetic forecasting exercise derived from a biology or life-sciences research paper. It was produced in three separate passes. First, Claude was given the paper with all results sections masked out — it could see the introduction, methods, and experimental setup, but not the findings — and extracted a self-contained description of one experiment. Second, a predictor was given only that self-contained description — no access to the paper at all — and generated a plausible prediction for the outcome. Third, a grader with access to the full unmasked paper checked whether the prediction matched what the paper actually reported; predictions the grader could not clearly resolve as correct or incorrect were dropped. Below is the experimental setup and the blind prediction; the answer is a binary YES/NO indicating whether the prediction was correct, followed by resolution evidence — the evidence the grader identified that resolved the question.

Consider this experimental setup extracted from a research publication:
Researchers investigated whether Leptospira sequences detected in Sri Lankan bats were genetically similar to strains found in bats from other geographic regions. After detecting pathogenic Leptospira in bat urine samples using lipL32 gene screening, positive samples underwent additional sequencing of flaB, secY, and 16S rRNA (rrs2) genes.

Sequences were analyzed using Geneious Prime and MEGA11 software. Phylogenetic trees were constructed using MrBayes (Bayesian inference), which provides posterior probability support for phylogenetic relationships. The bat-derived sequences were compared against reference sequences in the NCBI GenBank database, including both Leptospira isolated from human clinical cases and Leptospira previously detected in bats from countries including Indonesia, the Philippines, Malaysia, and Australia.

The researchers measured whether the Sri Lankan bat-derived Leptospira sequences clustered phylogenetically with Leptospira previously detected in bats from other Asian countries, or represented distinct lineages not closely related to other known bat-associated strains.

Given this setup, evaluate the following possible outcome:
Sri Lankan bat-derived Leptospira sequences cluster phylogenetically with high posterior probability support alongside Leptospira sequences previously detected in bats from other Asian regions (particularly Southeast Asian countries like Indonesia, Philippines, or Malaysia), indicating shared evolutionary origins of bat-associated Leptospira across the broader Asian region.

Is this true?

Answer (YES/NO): NO